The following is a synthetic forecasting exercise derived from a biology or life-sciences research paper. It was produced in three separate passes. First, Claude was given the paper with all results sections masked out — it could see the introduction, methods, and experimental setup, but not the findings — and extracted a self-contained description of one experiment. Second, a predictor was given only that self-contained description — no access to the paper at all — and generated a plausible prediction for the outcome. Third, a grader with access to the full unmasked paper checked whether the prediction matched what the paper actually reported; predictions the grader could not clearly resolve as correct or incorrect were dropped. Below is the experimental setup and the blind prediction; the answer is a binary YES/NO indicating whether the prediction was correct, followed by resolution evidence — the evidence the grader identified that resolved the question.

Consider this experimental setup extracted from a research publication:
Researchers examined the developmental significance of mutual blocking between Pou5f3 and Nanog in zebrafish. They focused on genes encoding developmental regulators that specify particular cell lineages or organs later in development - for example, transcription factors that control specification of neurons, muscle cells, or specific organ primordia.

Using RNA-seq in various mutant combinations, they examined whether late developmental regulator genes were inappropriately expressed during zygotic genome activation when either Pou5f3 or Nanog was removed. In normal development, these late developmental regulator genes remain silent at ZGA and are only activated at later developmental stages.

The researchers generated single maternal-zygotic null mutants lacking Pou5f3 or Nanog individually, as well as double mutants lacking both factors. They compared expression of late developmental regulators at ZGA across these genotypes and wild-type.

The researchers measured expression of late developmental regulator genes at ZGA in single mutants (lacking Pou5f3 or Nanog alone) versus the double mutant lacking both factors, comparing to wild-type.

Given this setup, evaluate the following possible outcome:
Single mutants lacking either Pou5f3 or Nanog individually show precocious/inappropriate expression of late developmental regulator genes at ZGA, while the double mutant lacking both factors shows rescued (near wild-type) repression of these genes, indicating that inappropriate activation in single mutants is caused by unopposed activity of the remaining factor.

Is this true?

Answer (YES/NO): NO